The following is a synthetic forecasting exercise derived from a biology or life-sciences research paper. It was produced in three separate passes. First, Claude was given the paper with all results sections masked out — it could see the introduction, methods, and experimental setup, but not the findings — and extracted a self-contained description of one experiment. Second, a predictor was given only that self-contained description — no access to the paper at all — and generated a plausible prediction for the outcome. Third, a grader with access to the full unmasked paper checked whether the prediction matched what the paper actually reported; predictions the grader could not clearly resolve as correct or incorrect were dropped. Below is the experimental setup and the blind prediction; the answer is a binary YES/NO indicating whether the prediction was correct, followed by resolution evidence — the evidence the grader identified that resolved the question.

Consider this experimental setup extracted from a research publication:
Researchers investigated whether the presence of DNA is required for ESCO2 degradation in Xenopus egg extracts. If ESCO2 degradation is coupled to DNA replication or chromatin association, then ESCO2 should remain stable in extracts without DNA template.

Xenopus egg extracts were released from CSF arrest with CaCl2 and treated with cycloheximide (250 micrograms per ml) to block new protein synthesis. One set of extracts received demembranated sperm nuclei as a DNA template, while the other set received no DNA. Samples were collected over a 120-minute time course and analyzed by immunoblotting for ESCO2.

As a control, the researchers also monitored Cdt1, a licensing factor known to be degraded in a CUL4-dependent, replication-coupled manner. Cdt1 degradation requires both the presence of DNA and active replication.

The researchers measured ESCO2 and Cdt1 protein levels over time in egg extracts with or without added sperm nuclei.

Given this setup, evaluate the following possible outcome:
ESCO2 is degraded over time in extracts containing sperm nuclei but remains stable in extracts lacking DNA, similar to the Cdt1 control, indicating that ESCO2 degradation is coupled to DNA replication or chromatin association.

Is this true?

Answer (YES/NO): NO